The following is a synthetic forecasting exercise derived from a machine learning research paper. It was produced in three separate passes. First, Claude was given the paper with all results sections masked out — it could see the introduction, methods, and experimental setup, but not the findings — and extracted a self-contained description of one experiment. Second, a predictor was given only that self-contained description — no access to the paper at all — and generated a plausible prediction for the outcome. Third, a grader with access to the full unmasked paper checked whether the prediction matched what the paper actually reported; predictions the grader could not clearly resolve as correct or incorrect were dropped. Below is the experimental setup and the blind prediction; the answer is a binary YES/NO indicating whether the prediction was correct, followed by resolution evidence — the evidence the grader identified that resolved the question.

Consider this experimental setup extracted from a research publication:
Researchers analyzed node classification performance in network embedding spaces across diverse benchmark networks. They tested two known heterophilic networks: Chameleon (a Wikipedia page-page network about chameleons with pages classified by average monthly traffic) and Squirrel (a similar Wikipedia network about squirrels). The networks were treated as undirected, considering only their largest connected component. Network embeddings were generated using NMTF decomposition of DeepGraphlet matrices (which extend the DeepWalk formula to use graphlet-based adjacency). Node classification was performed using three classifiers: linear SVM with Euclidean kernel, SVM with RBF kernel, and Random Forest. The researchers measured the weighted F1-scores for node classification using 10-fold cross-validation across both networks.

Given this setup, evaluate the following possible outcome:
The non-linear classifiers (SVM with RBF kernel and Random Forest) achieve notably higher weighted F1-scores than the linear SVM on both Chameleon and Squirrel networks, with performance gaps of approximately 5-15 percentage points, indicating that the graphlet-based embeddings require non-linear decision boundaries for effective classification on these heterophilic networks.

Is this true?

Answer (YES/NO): NO